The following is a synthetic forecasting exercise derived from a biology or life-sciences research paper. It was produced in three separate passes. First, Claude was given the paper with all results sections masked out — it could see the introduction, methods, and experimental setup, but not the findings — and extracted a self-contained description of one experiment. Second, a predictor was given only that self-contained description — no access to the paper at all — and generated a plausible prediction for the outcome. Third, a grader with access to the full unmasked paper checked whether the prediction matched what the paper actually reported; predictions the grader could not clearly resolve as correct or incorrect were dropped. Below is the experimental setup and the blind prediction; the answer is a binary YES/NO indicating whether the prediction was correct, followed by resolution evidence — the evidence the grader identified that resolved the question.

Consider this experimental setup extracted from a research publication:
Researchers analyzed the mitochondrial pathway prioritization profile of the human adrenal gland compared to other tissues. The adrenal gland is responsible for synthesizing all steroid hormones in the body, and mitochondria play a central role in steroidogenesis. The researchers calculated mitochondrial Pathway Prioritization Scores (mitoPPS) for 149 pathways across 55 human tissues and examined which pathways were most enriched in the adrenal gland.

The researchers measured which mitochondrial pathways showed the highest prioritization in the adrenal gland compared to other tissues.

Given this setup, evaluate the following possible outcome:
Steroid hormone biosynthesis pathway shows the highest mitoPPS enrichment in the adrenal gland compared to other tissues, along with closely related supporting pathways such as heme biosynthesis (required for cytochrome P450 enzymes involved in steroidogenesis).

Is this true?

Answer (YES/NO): NO